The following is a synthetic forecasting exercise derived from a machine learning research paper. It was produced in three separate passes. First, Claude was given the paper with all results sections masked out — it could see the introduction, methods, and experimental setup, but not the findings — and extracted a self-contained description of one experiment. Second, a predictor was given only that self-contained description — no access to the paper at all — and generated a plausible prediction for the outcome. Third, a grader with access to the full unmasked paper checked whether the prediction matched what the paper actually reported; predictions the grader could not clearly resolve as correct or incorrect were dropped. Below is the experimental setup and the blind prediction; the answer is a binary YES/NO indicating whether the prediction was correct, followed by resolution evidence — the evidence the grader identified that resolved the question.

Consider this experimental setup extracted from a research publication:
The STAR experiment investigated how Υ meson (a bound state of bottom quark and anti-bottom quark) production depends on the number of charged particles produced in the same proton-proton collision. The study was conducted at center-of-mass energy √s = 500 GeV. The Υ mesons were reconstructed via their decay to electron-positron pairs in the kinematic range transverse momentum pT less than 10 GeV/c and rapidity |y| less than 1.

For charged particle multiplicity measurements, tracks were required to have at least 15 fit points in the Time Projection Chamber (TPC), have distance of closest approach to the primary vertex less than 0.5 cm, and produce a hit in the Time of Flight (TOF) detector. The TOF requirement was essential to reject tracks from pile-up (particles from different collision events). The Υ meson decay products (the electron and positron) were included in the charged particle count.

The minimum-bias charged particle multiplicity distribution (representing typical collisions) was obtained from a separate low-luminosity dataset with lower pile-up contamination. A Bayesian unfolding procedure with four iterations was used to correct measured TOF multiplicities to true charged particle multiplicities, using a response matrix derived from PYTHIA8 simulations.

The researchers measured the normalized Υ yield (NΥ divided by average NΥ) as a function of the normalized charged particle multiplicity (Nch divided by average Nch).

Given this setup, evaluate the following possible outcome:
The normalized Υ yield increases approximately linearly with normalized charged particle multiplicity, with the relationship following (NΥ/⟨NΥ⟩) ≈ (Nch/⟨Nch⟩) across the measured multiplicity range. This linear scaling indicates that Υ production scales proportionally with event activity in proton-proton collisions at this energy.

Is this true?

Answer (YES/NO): NO